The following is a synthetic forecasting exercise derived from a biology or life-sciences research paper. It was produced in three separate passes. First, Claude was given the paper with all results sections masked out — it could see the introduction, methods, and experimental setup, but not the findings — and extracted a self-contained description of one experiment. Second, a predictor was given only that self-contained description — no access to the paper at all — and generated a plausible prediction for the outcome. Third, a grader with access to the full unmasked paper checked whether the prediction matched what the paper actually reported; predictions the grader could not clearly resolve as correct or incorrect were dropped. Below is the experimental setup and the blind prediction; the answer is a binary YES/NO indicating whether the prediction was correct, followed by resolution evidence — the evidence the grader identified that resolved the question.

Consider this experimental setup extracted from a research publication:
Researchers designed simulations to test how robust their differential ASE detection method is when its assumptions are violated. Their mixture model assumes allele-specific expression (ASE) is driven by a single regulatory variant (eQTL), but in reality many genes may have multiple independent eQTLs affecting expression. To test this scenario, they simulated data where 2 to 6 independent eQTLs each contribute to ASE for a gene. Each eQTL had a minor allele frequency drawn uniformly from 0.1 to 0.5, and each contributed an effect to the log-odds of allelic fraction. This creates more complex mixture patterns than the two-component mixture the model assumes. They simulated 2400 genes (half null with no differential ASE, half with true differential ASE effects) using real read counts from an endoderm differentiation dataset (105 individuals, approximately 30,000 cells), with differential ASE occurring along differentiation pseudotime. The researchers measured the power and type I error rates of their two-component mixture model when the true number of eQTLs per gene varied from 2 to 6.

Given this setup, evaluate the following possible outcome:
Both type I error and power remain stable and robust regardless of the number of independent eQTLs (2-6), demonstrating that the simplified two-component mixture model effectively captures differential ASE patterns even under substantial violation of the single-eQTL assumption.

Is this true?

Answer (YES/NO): NO